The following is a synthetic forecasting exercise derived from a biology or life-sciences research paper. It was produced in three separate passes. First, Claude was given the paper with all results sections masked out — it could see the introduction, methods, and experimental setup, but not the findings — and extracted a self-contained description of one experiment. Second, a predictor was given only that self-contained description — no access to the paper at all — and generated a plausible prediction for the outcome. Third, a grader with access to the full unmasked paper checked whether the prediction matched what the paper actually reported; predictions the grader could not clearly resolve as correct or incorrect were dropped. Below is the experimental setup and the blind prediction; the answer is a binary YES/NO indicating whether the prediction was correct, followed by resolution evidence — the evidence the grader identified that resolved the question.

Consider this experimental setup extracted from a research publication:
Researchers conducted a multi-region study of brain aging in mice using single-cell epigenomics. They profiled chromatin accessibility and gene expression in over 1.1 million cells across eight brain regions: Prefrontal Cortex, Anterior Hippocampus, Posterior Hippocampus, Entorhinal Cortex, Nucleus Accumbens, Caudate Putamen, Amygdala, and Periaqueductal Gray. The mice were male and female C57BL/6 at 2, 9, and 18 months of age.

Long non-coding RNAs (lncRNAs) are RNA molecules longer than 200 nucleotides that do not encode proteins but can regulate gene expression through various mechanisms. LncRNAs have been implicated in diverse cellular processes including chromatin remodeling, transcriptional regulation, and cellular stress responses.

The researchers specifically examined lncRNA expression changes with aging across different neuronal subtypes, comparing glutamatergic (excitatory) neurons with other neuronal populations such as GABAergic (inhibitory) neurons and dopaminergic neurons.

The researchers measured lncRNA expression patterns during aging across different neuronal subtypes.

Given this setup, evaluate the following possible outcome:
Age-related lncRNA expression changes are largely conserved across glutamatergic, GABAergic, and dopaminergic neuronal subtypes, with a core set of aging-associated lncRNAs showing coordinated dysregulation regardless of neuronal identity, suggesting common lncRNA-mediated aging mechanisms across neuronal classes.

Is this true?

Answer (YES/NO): NO